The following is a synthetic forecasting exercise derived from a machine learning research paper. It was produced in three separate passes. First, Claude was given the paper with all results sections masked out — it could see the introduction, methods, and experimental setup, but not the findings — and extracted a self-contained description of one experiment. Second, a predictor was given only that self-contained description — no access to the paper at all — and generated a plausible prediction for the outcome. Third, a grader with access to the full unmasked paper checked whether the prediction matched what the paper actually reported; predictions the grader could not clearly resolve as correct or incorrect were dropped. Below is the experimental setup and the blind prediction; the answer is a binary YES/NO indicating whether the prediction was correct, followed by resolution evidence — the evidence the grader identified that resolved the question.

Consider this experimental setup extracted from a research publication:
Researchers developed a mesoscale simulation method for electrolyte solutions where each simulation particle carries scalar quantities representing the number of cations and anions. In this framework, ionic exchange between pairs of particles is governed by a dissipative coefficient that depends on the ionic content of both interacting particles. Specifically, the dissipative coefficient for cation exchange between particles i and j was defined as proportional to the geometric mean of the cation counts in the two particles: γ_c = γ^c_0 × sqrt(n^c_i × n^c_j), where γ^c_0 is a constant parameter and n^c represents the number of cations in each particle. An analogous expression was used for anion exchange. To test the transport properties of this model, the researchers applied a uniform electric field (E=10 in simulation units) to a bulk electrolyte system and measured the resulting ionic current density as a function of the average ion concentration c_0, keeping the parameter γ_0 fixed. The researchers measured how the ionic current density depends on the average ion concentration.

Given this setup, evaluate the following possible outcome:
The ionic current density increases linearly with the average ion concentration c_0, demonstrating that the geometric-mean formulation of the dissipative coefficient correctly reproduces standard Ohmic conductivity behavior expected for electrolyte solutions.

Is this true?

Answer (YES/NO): YES